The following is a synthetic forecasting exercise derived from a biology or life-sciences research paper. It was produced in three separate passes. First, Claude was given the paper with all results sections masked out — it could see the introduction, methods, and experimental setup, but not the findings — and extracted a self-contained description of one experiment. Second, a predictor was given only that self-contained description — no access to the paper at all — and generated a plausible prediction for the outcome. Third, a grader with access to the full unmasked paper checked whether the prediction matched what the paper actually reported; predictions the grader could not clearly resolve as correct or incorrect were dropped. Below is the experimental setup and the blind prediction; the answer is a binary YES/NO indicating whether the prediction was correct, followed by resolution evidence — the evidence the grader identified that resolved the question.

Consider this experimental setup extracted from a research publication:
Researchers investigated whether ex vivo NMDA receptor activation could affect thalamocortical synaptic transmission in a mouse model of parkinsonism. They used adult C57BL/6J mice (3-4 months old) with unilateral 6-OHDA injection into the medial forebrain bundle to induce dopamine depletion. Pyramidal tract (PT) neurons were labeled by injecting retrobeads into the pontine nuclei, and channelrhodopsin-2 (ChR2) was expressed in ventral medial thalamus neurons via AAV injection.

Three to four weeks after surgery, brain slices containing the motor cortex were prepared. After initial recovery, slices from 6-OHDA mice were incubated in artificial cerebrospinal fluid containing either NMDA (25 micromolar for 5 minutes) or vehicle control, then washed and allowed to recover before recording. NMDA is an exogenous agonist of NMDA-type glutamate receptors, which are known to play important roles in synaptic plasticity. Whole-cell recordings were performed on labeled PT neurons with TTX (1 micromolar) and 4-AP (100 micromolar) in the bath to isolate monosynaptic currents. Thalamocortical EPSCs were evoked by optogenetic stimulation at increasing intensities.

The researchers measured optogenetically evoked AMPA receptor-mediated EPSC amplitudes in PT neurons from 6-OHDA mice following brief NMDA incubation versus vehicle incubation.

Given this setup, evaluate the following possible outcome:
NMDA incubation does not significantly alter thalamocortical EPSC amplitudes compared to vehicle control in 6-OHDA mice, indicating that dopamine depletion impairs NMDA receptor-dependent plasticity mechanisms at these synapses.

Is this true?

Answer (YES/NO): YES